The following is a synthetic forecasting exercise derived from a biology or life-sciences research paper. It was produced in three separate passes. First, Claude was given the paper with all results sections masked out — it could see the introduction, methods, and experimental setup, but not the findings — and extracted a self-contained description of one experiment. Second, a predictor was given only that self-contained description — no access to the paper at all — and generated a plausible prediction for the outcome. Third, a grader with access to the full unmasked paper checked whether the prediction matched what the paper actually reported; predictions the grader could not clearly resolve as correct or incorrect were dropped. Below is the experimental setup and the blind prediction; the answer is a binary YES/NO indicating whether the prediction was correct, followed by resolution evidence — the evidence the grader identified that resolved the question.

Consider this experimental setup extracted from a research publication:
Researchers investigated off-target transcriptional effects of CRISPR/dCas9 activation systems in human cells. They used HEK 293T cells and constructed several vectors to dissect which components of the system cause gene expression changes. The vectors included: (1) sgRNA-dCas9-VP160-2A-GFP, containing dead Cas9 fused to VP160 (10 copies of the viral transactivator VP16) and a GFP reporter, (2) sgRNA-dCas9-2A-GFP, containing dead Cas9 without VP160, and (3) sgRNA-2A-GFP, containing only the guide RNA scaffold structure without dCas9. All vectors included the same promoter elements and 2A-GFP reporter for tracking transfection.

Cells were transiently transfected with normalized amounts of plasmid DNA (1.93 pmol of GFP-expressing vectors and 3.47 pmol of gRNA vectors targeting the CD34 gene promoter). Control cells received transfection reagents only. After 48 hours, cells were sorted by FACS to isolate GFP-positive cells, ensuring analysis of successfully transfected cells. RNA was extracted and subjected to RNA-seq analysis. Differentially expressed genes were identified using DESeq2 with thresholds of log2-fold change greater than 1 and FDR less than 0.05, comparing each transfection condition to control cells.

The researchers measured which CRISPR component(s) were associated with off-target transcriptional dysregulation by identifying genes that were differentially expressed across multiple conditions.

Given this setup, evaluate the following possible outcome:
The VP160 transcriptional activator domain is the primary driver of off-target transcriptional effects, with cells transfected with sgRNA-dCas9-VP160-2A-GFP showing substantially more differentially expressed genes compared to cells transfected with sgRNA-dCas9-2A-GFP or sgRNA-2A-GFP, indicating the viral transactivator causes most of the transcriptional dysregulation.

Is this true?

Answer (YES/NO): NO